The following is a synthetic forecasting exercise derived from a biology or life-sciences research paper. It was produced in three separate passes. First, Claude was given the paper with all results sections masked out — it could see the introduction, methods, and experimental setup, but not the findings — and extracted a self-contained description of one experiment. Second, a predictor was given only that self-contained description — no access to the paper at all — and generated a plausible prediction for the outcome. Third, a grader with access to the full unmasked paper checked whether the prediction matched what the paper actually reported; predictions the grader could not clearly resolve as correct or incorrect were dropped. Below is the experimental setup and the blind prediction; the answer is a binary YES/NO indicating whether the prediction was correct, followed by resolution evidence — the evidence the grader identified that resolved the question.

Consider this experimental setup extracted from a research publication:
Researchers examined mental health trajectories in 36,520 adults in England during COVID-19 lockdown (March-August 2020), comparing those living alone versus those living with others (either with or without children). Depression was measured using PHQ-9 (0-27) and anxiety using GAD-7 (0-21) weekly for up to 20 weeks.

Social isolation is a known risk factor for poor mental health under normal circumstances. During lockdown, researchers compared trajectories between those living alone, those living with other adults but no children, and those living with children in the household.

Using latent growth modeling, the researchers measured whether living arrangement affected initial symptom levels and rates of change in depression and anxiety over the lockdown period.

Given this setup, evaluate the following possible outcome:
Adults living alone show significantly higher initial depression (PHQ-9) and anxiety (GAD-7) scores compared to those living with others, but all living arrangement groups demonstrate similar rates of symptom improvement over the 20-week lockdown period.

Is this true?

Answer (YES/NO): NO